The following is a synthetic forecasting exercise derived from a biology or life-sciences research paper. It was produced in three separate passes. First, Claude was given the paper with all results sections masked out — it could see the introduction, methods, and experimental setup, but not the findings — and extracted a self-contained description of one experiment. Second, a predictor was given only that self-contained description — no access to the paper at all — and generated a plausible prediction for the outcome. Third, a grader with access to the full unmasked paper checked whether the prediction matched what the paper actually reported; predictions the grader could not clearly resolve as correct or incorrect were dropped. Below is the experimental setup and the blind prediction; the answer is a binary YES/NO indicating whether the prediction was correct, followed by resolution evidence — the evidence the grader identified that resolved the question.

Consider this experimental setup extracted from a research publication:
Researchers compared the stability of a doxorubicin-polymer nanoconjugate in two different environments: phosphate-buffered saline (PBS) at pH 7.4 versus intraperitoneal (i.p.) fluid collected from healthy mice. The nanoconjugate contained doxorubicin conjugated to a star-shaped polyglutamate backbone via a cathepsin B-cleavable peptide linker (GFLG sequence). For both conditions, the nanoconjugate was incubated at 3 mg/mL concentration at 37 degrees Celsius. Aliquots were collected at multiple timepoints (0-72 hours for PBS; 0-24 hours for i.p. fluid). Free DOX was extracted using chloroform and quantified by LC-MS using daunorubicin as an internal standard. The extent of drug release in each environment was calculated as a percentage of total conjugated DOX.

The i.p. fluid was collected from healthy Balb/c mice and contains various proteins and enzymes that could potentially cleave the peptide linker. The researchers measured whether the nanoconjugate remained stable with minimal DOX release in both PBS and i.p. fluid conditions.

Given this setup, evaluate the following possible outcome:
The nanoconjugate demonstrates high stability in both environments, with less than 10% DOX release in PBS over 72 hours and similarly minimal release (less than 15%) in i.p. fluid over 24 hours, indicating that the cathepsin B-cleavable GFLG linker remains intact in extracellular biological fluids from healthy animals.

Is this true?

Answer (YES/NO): YES